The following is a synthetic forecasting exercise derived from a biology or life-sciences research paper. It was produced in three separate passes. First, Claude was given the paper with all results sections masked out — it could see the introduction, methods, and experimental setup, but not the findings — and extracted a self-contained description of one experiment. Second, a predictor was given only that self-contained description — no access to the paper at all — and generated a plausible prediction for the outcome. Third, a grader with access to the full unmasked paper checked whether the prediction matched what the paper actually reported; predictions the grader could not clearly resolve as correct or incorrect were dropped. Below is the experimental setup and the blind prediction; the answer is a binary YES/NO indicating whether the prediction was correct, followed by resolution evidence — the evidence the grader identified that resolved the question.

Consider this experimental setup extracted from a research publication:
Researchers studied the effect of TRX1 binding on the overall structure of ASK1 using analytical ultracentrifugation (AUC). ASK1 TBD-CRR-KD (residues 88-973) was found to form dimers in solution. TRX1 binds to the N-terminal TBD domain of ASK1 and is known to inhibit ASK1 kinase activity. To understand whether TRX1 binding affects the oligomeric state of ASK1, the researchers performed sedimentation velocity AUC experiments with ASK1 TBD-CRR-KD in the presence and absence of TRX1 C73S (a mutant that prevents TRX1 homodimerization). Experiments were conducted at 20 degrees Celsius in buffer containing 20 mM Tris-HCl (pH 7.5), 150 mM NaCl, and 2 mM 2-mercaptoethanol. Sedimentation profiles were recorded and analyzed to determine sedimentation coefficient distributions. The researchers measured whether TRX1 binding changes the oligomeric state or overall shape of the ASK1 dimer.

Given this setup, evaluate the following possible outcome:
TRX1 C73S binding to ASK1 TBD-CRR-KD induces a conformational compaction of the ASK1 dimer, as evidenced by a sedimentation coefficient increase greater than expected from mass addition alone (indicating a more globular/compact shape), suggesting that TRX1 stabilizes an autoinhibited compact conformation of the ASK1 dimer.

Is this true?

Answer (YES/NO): NO